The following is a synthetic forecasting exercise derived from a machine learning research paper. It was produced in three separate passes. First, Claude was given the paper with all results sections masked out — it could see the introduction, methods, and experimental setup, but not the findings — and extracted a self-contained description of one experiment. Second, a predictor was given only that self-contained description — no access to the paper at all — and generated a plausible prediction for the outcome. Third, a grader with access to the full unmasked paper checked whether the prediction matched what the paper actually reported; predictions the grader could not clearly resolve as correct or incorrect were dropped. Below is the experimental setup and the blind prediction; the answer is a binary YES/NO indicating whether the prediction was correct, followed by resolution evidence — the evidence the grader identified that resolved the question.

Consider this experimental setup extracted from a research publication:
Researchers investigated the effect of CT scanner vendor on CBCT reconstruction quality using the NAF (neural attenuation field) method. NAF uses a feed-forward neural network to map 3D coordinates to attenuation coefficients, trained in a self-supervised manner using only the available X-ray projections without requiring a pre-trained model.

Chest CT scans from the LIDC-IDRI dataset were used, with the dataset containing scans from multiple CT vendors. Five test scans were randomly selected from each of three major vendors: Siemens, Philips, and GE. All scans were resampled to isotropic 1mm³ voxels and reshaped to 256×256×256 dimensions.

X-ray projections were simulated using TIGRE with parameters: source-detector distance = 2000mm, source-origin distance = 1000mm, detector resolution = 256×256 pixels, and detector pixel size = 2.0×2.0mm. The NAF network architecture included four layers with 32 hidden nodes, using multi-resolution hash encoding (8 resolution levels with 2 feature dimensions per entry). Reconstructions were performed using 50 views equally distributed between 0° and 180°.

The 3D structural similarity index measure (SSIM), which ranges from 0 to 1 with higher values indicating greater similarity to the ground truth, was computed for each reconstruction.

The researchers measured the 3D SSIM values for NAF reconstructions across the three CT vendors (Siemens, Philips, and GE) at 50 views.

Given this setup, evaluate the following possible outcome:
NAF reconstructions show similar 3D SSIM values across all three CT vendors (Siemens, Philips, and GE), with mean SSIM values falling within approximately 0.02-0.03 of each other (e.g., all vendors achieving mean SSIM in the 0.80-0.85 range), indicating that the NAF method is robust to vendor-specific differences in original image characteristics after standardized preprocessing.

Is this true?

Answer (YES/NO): NO